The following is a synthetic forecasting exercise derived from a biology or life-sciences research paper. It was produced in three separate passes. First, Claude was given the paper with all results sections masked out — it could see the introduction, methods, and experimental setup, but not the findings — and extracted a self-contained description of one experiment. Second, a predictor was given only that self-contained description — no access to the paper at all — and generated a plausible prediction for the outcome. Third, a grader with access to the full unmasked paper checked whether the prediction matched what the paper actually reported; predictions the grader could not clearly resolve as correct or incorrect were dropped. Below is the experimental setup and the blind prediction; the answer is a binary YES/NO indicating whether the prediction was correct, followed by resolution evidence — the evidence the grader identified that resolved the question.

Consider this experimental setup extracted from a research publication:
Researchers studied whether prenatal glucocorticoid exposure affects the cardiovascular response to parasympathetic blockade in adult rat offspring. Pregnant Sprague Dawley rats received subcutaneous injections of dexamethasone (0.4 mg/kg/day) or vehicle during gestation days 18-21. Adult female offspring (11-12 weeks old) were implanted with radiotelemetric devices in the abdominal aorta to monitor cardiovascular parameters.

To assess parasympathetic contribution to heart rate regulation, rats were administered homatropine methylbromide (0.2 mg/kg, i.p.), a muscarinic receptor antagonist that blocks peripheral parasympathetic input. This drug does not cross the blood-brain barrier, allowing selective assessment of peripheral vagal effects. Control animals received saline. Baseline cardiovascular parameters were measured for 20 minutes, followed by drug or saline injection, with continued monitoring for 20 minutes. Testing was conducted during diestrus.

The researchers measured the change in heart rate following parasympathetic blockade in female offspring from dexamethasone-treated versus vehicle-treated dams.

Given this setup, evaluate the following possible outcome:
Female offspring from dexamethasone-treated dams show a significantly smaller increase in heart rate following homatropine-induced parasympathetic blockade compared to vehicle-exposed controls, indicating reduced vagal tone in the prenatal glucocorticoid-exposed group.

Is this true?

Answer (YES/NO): NO